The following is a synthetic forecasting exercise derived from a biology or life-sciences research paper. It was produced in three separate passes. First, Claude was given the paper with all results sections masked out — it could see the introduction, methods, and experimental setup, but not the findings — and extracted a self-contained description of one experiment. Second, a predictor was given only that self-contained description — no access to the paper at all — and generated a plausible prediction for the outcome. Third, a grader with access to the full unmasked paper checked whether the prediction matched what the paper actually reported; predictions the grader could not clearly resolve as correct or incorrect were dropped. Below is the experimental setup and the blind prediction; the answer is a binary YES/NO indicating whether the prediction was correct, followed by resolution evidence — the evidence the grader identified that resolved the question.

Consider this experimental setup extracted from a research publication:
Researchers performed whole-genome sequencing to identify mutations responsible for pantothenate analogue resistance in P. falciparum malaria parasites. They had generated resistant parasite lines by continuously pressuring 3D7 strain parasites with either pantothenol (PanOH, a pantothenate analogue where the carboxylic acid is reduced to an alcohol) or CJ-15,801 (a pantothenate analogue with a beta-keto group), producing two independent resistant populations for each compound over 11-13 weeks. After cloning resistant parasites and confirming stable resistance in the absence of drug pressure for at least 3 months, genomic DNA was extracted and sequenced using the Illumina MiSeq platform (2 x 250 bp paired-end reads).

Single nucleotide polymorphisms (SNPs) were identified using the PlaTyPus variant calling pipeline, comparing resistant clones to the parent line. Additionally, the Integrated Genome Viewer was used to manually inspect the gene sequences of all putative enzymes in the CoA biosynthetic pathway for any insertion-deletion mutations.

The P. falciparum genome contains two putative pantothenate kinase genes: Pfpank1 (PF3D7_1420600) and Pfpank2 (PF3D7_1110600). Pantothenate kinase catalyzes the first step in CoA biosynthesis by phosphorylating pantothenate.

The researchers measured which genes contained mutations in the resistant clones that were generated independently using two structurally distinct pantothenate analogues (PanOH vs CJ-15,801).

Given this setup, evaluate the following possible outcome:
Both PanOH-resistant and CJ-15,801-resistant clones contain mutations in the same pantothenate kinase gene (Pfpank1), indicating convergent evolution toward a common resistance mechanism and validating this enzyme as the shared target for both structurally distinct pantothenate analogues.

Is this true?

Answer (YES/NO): YES